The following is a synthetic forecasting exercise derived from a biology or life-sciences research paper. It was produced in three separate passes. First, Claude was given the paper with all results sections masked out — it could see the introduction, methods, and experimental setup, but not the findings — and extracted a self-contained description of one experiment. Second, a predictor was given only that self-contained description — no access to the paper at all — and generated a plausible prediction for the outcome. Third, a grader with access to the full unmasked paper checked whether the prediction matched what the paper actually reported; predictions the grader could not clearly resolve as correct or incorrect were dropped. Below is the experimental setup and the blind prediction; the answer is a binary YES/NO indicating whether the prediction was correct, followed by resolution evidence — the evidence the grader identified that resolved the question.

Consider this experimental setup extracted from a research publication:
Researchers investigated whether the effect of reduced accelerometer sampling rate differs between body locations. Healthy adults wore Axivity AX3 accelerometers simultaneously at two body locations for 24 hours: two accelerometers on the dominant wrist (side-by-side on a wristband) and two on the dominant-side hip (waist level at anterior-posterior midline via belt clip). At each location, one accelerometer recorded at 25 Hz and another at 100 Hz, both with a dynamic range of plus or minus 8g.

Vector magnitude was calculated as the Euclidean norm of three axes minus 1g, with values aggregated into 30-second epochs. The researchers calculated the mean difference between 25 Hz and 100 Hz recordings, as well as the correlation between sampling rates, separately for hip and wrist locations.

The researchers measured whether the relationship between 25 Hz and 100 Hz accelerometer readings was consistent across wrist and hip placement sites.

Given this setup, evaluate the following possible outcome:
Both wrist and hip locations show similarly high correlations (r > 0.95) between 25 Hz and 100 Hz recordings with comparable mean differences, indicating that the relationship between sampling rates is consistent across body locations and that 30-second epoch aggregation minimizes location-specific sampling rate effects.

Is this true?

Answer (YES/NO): NO